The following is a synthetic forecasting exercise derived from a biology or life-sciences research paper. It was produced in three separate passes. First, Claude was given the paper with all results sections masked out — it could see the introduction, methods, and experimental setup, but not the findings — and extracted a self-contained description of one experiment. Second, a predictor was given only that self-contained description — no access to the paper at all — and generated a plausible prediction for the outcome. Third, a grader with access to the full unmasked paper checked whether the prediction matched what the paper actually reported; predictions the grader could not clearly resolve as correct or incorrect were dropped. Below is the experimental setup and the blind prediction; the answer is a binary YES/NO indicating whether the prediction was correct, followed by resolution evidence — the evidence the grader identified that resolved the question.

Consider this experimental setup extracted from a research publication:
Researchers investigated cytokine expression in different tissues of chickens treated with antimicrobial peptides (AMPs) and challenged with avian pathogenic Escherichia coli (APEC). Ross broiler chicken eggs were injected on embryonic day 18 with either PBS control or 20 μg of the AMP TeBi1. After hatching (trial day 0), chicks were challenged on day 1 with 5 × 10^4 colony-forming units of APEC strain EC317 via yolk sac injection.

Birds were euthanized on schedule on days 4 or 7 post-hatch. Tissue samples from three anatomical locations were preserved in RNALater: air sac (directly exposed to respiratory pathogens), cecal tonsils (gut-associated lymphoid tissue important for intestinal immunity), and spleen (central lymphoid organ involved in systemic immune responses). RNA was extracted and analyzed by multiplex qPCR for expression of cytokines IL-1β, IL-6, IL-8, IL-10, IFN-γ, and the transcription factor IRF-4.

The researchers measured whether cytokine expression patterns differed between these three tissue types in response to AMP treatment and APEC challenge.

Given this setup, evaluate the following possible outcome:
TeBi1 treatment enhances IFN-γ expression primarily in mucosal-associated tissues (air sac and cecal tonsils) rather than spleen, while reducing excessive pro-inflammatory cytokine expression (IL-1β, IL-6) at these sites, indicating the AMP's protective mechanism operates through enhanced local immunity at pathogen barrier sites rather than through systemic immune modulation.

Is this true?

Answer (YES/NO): NO